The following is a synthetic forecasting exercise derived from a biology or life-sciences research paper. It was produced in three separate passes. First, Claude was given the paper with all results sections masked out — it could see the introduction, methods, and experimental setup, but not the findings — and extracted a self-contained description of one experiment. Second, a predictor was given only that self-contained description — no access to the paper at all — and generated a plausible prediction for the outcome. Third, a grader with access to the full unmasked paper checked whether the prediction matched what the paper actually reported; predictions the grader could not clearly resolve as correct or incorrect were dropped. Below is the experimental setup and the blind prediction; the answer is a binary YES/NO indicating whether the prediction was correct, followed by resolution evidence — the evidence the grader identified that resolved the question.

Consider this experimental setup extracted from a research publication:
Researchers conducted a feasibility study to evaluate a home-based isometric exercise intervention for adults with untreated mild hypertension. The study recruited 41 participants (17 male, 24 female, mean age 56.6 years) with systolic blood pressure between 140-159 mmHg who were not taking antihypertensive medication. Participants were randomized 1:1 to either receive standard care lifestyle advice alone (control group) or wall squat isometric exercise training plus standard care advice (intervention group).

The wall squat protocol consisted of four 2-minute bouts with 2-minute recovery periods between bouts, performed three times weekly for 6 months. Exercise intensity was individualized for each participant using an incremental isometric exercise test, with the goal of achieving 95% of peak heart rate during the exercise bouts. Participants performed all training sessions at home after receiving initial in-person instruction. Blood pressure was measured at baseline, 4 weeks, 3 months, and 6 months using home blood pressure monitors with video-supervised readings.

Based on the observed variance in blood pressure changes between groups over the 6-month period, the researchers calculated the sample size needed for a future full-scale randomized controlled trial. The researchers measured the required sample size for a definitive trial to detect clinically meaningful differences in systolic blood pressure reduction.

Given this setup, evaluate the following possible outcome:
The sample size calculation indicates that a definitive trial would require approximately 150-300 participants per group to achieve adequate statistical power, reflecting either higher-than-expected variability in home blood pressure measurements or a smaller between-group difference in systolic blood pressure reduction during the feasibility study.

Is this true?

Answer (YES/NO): YES